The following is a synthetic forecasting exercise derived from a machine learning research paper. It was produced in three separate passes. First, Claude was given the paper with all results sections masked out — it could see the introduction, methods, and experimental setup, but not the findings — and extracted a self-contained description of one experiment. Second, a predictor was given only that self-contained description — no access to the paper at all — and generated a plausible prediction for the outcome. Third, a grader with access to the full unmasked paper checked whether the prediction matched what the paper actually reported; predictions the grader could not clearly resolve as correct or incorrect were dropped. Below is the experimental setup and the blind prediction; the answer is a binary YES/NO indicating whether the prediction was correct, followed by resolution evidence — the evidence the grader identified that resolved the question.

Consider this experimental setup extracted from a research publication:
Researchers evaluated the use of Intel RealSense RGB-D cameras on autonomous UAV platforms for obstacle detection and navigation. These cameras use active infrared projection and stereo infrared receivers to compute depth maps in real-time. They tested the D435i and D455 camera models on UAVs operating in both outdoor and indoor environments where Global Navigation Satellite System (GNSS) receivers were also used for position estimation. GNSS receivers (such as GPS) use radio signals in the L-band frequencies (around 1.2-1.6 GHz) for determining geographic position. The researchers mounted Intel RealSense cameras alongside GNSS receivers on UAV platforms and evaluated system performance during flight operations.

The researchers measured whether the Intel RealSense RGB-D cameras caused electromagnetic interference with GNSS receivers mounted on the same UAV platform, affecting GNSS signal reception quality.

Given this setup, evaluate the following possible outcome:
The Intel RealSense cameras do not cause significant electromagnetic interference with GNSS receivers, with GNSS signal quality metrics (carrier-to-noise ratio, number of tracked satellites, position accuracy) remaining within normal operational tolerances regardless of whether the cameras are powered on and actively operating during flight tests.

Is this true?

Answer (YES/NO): NO